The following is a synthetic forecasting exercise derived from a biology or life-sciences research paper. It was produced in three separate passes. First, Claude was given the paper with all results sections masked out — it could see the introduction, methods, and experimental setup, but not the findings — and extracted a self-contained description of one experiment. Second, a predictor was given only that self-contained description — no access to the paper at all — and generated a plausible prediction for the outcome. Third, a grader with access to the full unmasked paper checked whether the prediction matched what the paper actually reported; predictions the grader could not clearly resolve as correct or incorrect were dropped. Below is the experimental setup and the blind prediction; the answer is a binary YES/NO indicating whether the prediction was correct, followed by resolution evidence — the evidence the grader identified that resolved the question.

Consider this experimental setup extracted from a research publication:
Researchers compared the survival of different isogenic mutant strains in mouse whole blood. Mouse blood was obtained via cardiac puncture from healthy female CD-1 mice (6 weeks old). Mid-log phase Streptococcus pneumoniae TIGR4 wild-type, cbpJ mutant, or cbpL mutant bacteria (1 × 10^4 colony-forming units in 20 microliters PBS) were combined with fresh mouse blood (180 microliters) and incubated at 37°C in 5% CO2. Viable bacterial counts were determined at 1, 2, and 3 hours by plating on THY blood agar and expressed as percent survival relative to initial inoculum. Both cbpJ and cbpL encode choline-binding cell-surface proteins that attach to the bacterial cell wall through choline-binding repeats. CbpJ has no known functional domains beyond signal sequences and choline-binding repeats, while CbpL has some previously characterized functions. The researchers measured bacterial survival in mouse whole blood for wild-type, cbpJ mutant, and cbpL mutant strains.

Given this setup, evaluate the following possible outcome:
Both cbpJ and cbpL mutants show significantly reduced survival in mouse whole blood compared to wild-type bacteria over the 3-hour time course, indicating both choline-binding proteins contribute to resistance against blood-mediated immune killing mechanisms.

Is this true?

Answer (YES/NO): NO